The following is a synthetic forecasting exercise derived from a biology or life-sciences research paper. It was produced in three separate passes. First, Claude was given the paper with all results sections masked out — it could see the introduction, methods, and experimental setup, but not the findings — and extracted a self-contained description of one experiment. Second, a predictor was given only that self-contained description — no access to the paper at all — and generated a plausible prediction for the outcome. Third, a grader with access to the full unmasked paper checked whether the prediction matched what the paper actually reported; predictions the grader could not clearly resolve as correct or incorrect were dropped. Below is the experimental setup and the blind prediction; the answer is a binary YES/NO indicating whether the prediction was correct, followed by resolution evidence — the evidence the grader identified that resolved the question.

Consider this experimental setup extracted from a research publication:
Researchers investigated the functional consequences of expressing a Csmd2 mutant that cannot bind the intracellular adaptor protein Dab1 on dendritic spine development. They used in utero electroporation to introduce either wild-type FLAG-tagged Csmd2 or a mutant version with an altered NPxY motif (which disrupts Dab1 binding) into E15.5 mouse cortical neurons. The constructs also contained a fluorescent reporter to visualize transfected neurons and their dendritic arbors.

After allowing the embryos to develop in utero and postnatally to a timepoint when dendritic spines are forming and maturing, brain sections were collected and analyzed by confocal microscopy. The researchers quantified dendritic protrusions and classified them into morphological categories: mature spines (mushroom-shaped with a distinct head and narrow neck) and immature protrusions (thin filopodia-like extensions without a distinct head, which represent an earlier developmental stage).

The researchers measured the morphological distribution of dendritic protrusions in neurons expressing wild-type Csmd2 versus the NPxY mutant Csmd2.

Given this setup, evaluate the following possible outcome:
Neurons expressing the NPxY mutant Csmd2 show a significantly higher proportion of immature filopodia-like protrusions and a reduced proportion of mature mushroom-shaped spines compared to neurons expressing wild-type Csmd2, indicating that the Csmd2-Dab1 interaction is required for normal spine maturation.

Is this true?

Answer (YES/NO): YES